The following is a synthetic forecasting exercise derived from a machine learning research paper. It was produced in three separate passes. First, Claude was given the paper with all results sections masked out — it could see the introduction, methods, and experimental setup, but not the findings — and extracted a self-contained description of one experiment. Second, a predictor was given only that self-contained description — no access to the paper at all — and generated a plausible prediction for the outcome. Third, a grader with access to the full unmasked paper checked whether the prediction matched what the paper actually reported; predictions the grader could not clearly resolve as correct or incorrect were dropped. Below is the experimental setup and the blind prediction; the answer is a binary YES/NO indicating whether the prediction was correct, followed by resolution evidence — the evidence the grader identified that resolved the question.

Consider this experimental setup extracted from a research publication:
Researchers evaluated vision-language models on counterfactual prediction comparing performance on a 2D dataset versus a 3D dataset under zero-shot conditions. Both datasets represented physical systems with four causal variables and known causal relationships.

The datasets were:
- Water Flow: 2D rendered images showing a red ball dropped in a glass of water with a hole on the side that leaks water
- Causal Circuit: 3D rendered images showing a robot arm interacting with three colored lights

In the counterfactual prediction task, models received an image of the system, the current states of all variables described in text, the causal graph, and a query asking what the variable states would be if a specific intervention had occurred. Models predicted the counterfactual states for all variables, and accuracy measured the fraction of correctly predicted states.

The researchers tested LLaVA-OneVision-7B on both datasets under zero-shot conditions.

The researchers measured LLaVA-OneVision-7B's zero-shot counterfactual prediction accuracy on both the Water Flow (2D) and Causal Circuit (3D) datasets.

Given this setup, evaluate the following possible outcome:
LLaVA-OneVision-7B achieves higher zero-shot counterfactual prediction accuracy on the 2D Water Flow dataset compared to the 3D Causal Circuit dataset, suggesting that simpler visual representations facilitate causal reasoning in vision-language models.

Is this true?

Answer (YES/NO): NO